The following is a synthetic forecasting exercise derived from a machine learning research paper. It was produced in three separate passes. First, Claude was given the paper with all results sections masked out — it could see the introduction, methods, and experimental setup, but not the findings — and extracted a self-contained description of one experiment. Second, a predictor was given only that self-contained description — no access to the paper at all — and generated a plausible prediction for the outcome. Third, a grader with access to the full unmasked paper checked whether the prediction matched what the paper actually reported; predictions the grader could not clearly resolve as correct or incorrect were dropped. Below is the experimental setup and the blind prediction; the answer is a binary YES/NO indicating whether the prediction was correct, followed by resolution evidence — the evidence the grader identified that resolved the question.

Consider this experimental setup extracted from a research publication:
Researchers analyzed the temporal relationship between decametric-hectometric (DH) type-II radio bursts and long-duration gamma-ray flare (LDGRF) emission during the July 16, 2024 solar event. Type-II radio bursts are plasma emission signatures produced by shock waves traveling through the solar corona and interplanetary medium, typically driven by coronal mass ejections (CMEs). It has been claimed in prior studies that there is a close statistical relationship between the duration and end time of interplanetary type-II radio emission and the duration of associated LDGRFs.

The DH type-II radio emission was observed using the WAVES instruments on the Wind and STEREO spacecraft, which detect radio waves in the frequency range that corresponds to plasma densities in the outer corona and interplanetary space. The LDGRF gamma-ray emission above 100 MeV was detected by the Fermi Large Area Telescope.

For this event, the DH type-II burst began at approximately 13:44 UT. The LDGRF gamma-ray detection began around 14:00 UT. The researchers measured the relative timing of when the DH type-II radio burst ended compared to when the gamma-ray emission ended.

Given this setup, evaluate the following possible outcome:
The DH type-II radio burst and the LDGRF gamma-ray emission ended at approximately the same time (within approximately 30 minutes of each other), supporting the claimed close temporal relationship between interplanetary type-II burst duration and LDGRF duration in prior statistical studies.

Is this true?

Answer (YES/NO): NO